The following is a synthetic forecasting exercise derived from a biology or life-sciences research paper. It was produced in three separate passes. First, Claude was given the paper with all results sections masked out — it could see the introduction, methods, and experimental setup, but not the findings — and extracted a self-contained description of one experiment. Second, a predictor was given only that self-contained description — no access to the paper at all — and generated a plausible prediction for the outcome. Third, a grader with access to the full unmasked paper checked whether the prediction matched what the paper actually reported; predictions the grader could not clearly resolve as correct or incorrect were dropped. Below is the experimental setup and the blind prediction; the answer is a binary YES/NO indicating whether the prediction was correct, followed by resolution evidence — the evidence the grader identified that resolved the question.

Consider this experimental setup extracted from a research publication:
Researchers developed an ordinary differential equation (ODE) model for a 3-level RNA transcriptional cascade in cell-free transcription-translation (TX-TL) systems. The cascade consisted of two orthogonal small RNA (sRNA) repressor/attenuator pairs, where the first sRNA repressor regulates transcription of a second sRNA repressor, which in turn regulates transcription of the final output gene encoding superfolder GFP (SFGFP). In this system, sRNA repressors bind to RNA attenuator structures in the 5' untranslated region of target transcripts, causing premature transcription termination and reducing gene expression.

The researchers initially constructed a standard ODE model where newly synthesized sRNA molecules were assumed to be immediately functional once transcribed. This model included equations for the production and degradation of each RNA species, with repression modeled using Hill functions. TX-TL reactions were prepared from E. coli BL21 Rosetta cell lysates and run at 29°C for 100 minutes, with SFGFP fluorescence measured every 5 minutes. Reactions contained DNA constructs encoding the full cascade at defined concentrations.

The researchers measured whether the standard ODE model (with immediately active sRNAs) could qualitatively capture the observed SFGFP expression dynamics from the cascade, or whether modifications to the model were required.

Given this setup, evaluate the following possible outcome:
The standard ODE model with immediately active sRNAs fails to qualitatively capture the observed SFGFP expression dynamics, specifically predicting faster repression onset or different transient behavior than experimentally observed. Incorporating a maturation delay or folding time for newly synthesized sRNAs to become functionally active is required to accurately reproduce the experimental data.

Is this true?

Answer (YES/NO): YES